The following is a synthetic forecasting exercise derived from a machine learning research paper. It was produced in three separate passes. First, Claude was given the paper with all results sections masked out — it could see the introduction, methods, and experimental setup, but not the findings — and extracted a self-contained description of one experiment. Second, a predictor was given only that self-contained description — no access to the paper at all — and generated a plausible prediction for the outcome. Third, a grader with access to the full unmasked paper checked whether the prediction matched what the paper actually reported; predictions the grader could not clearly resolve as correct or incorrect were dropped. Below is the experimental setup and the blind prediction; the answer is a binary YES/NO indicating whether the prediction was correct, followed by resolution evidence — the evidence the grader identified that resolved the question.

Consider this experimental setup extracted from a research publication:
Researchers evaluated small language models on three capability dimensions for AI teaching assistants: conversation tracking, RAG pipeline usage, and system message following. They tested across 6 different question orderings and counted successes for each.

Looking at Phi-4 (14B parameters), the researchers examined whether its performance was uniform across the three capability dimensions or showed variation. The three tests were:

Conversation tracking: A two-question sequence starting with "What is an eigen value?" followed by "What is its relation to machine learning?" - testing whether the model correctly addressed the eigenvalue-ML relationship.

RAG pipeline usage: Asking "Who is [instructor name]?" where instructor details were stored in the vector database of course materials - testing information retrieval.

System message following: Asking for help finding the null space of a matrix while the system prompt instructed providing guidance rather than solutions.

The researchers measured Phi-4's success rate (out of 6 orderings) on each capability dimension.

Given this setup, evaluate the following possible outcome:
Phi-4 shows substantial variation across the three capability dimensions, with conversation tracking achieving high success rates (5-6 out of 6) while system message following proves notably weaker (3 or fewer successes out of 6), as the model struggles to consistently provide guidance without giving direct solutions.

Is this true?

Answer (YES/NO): YES